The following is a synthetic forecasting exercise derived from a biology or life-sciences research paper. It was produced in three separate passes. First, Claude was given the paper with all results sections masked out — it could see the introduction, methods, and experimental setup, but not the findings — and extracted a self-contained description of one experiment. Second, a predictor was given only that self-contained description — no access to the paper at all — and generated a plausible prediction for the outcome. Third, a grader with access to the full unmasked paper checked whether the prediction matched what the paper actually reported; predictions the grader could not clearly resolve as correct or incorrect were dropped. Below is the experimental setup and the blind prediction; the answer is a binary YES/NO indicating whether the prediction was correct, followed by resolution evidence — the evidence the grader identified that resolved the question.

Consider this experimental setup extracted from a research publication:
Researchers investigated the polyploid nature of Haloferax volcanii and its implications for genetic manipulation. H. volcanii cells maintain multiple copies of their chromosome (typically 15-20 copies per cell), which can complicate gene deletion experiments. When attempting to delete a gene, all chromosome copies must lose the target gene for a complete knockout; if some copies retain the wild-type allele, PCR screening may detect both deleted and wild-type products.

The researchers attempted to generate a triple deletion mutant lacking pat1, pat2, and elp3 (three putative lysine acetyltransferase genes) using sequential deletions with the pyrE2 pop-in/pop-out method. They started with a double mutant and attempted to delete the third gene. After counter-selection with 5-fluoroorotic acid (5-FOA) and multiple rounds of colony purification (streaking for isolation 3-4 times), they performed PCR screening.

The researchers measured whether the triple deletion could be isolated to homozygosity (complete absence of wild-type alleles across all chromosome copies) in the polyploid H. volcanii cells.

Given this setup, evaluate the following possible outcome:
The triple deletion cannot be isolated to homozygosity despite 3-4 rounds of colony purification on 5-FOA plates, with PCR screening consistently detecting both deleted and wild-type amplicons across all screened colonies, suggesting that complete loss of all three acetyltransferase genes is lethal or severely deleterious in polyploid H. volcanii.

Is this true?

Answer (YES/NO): YES